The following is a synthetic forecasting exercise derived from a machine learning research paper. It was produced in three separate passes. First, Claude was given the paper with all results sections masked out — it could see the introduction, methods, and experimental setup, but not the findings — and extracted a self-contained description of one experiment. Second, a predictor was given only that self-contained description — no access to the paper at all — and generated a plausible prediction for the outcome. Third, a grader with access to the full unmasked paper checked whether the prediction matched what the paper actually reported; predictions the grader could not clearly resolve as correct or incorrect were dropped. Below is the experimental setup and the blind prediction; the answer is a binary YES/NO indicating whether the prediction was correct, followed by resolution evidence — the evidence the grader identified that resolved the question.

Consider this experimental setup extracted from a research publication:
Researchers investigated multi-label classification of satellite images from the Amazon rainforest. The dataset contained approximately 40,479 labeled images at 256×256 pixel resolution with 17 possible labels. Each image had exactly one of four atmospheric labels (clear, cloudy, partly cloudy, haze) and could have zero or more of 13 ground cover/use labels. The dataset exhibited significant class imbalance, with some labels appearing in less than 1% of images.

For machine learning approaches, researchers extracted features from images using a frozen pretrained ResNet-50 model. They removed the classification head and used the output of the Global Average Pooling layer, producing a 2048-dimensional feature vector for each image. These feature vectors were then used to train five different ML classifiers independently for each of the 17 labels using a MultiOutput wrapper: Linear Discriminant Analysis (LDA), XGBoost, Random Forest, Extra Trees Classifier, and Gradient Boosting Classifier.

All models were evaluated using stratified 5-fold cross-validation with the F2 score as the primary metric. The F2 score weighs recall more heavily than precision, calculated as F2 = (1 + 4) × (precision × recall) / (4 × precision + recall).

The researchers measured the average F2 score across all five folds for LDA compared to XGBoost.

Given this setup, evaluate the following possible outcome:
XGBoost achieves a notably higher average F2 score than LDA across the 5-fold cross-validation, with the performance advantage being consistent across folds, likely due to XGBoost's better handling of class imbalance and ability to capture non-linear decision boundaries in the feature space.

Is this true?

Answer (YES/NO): NO